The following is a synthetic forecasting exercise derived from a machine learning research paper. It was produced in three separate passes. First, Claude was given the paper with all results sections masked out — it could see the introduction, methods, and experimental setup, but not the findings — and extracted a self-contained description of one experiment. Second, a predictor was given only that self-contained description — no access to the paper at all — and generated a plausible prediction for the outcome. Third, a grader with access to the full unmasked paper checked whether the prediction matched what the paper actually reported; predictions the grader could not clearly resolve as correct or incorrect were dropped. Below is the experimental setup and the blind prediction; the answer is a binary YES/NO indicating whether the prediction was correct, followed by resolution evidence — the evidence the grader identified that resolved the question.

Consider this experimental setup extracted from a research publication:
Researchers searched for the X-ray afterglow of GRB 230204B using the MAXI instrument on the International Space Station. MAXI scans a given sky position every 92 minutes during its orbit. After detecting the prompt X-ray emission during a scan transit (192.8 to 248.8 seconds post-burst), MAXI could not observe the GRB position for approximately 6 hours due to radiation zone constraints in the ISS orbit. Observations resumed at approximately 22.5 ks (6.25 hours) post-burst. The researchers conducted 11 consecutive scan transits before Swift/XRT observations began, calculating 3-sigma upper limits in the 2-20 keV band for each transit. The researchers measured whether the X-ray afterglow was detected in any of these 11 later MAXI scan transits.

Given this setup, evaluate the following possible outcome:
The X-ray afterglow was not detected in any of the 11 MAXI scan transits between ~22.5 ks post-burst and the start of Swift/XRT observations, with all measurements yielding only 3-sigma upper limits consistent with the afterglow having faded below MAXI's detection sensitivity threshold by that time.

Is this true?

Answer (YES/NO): YES